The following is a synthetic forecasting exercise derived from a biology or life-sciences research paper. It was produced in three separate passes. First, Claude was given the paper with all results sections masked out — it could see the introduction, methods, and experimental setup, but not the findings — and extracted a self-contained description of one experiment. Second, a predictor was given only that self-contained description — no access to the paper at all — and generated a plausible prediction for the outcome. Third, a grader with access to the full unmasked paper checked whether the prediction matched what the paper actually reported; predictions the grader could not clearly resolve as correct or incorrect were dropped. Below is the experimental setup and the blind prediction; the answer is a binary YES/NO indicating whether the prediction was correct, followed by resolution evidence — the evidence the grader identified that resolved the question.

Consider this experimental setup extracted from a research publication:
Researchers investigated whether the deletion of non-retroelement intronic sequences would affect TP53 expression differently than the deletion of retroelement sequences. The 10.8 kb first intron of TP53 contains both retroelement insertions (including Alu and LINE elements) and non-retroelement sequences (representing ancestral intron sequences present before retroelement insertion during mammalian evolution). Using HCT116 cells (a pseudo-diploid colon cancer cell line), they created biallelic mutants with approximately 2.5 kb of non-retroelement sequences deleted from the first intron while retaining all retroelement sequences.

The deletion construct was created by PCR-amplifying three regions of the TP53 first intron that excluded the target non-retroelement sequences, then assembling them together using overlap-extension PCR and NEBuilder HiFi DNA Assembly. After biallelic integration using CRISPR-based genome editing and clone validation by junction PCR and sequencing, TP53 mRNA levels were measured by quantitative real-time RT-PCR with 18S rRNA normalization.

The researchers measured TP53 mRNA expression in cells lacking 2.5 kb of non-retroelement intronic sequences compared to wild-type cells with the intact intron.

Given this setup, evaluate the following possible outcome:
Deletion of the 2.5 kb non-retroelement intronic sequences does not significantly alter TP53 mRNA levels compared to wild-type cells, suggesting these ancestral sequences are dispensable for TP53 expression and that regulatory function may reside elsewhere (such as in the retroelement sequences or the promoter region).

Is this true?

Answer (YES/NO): YES